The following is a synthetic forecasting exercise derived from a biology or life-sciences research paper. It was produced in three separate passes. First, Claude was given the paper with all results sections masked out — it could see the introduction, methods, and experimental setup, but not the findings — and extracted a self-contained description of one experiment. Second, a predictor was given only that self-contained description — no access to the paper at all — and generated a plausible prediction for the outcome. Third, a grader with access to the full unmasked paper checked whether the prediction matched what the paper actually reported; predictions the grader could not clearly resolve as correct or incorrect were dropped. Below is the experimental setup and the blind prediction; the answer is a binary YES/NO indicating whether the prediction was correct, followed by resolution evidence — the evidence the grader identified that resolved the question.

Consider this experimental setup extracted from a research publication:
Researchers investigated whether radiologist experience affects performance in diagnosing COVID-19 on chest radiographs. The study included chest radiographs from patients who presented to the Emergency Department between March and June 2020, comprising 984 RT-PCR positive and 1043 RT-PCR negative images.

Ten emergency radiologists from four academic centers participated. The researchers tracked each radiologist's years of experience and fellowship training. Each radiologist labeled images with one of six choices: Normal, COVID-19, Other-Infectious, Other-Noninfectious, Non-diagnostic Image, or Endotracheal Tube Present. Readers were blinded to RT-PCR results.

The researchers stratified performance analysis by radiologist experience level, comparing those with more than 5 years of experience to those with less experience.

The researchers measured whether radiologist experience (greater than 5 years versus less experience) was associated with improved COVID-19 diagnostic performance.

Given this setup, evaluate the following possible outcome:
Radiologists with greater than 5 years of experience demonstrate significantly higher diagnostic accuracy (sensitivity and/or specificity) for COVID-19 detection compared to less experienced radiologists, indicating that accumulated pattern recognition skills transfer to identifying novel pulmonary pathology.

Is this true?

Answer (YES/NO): NO